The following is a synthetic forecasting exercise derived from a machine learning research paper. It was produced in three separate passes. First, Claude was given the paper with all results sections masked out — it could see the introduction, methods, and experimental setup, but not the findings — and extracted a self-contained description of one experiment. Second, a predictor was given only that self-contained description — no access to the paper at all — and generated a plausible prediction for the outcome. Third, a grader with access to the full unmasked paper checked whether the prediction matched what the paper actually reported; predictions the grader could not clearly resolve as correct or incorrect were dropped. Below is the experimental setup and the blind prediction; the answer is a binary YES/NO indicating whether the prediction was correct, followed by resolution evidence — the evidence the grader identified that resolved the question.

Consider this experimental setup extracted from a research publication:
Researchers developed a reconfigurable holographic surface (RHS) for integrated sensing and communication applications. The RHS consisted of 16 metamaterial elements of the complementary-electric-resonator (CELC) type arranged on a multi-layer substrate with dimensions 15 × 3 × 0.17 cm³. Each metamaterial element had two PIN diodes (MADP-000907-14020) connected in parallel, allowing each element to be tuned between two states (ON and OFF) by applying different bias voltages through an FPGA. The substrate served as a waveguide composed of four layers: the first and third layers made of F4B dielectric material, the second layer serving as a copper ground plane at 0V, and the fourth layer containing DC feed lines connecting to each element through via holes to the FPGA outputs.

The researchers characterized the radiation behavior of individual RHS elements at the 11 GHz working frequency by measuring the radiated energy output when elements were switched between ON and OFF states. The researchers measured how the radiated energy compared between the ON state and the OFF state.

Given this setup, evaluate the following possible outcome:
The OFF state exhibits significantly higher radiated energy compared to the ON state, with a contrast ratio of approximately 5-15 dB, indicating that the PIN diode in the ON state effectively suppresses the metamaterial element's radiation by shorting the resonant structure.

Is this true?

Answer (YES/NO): NO